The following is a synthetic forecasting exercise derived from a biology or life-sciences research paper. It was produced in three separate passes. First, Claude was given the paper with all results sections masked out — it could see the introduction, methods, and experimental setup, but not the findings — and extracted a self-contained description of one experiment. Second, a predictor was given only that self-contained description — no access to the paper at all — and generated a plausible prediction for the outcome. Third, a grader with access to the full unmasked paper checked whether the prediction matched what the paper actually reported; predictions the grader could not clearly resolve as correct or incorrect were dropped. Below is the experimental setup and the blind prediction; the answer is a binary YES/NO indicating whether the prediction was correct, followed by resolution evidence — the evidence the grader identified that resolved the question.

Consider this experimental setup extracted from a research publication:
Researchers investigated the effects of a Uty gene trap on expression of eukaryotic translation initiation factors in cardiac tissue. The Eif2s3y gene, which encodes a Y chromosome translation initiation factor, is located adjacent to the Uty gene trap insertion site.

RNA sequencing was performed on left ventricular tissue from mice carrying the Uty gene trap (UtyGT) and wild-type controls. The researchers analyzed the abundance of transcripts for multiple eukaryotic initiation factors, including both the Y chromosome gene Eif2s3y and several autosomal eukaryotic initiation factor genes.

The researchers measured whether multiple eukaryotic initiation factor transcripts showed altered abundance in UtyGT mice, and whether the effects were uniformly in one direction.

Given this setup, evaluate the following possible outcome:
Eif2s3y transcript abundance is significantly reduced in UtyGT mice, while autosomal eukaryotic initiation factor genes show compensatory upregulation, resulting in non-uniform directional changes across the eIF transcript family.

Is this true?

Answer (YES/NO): NO